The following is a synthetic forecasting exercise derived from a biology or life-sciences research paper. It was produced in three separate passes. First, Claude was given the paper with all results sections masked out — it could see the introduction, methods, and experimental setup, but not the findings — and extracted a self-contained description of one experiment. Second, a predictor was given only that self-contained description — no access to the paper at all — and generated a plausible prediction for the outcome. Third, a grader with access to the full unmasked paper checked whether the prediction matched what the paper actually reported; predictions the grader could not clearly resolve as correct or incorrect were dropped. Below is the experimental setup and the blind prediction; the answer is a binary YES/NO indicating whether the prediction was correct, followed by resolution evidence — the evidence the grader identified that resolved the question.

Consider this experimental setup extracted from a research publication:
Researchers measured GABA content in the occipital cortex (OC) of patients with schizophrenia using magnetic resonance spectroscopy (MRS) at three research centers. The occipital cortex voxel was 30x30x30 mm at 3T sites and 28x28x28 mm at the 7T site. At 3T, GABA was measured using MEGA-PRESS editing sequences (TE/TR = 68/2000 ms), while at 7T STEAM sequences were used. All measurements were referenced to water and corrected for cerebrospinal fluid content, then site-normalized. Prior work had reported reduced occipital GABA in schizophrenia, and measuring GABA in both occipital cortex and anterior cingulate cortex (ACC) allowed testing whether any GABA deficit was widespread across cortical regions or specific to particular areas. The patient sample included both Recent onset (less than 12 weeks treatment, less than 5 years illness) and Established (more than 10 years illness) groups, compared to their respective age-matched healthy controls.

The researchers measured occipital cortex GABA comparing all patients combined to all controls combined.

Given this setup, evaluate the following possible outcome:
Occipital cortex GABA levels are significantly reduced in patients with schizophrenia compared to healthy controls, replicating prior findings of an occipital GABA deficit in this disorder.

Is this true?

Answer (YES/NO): YES